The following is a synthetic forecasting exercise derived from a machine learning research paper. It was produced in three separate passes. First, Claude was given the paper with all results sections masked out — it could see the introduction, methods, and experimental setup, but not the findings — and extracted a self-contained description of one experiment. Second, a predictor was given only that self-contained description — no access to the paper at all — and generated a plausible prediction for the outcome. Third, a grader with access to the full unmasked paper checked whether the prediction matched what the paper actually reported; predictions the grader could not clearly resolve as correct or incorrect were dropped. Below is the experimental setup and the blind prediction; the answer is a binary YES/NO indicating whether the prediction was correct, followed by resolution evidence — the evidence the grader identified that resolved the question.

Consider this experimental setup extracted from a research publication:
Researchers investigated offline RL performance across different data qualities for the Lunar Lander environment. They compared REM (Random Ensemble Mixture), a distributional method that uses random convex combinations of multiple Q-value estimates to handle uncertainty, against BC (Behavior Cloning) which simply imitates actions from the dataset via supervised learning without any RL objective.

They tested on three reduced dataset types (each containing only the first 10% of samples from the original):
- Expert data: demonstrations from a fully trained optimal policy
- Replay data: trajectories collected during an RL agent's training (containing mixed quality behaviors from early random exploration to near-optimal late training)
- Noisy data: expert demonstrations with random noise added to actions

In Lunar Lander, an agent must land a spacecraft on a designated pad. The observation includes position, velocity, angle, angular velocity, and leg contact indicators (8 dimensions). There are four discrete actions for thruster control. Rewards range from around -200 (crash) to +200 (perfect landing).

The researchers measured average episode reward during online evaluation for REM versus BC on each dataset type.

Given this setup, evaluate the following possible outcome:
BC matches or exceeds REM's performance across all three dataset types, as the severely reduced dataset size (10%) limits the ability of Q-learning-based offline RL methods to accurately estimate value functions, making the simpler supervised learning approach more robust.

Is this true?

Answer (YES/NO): YES